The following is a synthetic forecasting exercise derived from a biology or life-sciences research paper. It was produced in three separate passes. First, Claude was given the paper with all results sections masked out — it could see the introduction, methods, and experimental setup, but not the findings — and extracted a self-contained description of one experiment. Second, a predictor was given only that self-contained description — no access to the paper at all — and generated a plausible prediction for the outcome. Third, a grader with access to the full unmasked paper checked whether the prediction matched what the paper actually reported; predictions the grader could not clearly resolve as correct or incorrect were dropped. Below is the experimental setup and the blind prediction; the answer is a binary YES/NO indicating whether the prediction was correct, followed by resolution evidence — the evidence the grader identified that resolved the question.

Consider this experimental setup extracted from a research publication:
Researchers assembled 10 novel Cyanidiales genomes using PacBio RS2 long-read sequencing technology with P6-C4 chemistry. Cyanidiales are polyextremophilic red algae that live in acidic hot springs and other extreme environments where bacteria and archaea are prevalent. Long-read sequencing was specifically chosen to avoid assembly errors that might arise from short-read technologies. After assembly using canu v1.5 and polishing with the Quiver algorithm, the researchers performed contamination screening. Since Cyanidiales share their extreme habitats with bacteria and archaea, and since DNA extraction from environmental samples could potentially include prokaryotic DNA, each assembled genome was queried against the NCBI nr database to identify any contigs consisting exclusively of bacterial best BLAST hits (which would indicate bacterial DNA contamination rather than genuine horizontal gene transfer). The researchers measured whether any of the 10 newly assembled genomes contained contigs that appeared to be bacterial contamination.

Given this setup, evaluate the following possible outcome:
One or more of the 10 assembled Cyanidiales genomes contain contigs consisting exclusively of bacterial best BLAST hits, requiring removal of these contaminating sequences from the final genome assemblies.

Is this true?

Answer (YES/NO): NO